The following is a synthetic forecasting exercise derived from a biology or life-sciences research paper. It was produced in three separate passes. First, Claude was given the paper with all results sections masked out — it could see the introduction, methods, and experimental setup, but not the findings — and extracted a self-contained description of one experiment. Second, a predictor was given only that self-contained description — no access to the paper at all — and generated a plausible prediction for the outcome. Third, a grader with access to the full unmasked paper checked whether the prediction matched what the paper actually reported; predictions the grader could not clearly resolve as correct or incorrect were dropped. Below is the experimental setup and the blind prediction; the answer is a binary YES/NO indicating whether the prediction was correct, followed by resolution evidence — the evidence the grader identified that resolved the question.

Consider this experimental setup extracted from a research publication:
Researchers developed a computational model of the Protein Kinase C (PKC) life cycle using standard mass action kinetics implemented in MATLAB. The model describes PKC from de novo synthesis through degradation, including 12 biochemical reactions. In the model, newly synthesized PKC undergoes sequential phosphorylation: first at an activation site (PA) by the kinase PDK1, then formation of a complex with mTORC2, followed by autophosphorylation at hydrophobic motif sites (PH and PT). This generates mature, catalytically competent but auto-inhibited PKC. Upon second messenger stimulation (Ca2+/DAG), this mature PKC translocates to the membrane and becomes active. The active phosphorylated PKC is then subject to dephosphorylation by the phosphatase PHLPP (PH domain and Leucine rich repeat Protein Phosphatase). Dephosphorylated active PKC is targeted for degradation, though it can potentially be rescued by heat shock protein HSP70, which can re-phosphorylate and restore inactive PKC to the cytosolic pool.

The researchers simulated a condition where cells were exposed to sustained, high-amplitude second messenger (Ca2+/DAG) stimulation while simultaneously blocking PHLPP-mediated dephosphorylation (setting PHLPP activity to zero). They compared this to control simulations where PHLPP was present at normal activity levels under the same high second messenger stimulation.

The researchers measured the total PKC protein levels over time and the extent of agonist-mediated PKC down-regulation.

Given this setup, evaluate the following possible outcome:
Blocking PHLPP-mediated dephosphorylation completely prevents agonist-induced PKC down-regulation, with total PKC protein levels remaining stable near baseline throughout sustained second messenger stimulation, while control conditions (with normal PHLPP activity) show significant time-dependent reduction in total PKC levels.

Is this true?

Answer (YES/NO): YES